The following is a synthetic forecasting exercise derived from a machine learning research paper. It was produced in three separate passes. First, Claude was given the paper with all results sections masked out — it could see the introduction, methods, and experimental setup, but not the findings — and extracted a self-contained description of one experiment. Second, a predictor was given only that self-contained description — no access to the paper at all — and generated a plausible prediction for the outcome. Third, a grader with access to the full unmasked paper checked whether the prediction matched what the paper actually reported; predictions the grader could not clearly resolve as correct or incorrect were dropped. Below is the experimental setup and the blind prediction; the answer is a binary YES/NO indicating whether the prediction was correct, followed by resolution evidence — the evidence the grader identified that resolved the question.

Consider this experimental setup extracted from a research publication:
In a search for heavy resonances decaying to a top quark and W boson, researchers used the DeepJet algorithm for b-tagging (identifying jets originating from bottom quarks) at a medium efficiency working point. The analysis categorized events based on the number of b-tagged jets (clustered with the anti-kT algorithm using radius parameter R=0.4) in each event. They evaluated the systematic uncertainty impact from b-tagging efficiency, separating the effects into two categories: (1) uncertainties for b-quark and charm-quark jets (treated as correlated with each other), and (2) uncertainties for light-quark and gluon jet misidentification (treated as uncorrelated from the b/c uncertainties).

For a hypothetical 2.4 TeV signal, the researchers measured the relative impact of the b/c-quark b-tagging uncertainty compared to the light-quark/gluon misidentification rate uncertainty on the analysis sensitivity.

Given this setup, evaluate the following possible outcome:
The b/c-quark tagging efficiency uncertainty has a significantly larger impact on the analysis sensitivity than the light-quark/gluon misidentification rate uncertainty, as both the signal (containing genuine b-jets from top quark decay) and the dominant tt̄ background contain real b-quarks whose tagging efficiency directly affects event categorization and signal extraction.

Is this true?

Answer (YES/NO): YES